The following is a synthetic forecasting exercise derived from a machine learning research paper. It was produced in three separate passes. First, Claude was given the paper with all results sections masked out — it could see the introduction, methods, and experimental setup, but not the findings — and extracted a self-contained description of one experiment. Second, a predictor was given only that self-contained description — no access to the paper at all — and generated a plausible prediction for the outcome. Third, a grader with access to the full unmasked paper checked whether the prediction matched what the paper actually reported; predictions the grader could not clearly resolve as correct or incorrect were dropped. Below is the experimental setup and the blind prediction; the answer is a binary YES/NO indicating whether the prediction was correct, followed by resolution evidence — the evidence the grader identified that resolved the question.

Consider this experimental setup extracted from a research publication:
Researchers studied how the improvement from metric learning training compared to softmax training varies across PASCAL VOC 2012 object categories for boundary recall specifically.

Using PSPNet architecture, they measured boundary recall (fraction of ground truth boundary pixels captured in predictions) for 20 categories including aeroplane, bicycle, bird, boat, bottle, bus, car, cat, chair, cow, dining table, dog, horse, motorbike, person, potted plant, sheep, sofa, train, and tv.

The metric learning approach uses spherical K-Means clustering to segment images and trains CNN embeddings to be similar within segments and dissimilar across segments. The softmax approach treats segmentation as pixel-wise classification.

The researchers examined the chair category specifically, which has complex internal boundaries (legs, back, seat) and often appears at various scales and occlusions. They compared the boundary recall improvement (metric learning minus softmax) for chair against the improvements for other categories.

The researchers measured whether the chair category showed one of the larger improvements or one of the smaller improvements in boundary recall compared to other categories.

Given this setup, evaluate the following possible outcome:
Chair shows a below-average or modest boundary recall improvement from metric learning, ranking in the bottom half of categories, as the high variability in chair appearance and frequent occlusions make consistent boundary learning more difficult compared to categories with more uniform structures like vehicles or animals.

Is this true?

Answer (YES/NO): NO